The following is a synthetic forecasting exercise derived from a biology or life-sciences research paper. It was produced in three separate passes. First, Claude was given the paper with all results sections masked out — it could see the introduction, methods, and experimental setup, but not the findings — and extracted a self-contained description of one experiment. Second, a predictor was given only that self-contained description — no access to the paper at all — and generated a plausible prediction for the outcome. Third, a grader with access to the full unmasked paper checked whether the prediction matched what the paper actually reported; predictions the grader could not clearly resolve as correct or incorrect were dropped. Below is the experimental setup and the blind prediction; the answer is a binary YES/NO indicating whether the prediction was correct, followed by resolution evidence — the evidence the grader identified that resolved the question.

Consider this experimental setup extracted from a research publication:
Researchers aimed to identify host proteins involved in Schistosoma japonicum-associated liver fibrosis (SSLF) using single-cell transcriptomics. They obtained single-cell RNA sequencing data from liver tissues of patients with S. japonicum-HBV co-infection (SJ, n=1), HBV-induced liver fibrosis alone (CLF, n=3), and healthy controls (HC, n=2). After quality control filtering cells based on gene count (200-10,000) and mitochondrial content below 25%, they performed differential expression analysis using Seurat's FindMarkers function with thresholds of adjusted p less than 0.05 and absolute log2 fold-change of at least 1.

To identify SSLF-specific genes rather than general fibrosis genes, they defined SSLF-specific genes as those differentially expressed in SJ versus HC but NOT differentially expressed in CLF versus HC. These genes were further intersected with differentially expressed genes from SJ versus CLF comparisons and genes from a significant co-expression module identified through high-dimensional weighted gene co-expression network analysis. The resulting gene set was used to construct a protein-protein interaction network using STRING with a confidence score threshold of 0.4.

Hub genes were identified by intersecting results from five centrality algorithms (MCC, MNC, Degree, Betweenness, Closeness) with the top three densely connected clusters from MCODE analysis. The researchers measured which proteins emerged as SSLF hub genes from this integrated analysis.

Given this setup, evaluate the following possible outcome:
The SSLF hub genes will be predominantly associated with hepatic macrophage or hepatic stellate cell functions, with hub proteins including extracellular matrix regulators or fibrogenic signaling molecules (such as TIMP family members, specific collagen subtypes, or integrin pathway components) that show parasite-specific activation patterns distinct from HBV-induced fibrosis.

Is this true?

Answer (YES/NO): NO